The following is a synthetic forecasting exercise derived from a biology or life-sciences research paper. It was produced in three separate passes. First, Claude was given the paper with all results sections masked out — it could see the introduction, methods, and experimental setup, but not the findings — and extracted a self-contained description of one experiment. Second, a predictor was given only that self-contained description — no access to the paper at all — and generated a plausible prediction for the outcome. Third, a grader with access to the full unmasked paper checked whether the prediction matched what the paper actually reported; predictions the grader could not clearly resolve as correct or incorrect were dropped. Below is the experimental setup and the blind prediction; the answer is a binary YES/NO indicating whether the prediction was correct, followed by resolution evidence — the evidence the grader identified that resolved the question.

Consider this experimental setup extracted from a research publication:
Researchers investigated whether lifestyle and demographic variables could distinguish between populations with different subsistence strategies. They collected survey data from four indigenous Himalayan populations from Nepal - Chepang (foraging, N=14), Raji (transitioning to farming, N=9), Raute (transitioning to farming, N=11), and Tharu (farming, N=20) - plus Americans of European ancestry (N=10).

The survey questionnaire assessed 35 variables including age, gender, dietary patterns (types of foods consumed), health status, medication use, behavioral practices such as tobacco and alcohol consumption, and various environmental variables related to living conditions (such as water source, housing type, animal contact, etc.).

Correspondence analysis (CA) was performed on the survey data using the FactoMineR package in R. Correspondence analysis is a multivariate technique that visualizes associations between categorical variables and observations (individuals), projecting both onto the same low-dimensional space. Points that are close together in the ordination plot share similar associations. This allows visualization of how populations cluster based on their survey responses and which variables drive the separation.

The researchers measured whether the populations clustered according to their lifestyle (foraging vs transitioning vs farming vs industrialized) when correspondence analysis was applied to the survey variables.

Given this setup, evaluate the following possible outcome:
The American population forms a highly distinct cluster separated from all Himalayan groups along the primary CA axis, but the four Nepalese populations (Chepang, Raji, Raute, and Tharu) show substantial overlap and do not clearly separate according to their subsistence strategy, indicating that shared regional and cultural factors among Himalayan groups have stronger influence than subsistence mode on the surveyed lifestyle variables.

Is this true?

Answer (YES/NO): NO